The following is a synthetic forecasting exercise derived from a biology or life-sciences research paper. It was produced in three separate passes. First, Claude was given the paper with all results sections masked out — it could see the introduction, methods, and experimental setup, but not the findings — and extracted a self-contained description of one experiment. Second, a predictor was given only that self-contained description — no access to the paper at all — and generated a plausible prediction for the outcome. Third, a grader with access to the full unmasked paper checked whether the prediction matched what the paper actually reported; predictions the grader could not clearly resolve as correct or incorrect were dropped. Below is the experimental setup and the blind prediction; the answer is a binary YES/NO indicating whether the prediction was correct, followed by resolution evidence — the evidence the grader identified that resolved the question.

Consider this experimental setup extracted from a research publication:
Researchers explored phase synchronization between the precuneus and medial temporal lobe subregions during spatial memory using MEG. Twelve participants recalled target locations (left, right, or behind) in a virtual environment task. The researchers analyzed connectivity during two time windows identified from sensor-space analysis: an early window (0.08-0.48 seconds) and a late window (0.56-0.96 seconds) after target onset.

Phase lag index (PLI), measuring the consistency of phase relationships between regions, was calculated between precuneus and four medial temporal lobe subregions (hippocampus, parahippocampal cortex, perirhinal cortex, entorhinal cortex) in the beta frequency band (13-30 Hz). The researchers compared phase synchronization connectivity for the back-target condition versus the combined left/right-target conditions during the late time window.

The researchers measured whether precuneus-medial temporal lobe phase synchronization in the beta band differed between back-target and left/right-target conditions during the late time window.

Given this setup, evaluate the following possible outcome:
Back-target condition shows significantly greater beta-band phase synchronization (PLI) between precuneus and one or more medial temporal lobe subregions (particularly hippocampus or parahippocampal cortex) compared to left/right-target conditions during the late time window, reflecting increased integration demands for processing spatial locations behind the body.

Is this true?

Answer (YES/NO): NO